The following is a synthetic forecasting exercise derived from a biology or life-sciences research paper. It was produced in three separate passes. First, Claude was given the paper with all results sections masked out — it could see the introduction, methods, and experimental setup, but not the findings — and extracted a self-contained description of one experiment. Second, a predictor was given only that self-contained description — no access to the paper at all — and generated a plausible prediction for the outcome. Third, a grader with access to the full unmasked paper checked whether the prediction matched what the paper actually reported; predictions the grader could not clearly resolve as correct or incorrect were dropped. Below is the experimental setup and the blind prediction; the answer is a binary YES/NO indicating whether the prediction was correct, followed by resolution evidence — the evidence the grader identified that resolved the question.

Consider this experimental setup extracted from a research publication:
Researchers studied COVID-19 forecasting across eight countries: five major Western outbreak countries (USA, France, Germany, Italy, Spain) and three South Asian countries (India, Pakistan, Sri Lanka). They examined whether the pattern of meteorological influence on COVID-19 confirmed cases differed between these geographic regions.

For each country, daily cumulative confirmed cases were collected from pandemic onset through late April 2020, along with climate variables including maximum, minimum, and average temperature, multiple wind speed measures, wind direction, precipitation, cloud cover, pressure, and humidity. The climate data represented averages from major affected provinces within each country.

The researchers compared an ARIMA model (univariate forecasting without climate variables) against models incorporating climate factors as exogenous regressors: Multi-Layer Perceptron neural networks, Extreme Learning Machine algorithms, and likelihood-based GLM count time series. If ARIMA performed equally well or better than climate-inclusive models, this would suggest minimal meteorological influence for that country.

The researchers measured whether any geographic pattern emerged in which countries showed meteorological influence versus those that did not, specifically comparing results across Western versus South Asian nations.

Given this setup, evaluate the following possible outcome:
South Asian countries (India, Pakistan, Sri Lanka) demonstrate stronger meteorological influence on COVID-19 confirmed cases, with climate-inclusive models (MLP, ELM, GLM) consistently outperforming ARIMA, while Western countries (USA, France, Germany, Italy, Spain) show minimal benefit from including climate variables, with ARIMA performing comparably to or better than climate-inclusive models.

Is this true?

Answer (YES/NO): NO